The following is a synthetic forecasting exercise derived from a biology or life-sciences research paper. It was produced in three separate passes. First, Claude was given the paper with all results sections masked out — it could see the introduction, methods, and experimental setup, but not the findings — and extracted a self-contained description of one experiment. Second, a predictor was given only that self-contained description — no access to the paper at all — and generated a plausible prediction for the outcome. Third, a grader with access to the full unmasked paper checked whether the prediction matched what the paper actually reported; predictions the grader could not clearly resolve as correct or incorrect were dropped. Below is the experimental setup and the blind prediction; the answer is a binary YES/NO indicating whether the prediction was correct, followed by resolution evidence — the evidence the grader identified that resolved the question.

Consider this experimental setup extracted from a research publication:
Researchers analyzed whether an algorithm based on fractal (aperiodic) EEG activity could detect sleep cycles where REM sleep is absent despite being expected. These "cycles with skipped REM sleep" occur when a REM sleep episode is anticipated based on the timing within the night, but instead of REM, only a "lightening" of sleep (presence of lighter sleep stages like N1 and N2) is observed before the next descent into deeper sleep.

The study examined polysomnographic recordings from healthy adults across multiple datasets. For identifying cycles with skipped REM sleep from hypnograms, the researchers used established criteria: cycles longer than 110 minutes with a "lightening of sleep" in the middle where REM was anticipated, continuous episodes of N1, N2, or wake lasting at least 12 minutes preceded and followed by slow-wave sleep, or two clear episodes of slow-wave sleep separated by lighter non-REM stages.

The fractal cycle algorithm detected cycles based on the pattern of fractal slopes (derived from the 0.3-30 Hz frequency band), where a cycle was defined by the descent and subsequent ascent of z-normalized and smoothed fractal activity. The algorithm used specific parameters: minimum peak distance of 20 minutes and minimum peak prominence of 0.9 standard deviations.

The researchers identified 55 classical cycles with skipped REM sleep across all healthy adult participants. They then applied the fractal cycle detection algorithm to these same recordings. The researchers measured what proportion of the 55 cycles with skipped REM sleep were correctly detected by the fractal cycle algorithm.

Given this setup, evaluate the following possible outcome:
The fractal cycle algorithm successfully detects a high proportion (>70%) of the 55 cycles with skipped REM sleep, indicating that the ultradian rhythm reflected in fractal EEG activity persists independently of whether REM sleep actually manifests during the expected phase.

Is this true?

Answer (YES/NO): YES